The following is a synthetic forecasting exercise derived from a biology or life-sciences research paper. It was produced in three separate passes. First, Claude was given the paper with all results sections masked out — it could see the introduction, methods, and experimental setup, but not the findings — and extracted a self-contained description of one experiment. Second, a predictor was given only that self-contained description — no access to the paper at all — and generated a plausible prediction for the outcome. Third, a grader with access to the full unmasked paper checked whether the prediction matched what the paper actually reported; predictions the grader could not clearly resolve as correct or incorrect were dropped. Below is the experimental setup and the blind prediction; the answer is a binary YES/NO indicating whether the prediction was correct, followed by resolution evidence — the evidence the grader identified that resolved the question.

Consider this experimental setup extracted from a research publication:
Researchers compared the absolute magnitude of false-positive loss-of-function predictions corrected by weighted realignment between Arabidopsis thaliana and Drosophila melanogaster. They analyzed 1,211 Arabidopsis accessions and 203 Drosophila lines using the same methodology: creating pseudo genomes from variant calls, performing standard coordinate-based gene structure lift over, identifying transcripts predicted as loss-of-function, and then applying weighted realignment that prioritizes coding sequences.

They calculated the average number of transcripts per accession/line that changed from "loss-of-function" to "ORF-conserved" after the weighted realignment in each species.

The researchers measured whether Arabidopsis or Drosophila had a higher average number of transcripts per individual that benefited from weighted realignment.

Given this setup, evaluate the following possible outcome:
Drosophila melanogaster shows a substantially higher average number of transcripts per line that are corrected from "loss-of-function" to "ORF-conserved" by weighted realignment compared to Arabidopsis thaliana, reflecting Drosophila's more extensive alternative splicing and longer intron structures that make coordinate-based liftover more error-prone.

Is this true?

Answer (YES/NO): NO